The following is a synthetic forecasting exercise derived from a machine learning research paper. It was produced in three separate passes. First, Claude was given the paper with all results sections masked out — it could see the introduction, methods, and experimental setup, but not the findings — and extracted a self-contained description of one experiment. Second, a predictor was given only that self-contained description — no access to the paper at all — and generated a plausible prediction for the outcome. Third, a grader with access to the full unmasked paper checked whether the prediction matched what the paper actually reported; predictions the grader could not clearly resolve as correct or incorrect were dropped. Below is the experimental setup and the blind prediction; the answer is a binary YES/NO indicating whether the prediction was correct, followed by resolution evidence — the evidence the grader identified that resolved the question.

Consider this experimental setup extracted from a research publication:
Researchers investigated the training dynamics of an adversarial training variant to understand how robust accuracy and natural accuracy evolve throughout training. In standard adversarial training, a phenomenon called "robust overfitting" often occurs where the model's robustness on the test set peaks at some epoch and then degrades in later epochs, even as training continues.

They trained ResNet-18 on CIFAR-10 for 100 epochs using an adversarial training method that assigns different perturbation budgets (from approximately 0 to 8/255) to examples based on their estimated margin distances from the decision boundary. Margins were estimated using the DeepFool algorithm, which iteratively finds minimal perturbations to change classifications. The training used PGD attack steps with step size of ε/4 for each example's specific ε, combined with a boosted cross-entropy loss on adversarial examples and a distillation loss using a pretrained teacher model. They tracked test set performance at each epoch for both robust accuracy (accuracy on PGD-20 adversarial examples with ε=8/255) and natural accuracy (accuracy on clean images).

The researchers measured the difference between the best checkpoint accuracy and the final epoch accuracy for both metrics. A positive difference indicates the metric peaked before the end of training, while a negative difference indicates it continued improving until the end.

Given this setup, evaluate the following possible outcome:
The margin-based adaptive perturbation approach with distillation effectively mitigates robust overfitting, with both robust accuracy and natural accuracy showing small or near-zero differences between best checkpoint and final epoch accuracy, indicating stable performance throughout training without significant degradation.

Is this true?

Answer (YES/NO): NO